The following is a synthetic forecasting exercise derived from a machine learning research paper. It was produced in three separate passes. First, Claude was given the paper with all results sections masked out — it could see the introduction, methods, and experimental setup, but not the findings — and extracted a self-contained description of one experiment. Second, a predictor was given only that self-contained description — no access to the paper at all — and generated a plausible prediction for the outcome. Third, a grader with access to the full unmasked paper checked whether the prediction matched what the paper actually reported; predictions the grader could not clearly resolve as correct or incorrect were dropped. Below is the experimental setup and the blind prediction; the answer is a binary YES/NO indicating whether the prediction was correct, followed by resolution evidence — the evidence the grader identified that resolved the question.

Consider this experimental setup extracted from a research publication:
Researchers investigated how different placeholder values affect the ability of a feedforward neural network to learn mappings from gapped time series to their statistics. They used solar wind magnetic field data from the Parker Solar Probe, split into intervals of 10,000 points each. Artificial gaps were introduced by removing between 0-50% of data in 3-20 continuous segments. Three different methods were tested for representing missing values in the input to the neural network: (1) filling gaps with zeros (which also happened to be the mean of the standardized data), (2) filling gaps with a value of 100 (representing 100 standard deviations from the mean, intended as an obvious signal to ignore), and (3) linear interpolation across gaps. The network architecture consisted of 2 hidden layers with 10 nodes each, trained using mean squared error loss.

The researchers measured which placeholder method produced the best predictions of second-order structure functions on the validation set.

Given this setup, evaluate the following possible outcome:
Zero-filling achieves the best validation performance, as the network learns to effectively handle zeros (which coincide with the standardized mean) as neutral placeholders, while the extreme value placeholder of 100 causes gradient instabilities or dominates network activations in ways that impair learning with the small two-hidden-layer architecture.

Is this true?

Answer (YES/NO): NO